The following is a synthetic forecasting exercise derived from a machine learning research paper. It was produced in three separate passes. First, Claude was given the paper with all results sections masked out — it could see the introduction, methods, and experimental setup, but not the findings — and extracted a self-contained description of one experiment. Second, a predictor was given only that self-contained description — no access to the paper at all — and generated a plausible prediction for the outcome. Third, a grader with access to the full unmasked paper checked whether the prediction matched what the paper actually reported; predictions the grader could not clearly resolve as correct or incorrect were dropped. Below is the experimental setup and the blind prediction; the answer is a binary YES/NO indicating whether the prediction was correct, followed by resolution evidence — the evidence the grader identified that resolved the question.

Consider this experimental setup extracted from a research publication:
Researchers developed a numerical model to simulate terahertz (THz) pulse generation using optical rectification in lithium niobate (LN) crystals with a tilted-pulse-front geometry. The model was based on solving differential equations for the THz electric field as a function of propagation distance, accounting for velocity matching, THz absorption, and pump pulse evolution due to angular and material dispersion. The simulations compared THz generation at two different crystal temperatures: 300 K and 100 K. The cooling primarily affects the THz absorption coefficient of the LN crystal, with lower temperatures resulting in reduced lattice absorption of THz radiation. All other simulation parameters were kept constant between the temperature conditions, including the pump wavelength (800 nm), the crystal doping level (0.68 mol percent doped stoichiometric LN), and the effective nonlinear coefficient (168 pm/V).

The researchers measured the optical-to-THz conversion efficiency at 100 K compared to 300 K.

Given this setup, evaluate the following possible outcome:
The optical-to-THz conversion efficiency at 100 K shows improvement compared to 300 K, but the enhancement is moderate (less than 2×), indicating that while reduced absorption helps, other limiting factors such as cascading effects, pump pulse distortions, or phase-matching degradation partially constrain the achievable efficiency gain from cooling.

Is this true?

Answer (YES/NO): NO